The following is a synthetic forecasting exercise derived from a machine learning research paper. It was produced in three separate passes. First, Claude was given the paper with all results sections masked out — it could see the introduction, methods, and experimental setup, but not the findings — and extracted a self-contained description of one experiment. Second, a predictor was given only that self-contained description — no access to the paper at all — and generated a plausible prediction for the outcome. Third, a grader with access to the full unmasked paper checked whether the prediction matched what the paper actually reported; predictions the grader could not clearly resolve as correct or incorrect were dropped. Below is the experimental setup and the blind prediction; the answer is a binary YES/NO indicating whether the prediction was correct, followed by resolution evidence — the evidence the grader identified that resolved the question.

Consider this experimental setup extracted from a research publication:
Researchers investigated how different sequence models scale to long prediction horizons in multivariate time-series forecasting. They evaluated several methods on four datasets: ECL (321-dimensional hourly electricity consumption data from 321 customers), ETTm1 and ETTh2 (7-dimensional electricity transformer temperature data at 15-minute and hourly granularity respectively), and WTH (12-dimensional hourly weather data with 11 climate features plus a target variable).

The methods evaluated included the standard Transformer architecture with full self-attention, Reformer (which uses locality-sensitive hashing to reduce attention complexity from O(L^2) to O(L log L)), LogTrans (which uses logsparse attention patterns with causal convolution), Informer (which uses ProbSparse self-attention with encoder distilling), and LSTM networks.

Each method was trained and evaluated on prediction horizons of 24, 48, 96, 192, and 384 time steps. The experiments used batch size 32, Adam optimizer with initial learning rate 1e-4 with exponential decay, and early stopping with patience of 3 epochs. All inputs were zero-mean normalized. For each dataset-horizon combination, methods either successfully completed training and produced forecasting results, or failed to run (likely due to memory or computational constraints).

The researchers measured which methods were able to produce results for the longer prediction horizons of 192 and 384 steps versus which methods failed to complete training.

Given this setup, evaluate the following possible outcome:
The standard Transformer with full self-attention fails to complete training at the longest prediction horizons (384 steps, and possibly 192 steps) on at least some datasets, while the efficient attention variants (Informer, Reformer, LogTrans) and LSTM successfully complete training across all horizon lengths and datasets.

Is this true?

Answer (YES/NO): NO